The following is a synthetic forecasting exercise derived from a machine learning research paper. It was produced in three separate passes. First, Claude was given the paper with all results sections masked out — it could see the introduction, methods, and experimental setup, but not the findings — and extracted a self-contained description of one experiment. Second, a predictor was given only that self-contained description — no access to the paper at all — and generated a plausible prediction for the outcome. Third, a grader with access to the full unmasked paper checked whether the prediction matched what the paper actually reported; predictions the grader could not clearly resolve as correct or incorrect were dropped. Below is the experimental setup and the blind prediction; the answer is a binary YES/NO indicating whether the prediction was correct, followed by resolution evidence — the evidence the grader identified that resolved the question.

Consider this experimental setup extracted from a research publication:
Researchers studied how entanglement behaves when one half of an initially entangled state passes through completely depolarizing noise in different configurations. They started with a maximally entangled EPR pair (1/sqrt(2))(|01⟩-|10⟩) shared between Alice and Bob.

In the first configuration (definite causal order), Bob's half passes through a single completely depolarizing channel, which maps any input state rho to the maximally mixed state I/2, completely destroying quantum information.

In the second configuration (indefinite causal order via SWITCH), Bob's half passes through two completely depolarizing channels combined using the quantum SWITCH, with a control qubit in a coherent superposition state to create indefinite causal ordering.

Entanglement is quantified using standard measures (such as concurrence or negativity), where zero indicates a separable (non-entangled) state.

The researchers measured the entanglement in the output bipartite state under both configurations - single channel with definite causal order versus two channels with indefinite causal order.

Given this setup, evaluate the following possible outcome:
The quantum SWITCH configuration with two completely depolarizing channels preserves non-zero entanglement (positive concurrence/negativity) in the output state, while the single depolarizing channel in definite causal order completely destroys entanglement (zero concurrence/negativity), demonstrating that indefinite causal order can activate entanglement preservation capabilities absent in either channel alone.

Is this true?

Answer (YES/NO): NO